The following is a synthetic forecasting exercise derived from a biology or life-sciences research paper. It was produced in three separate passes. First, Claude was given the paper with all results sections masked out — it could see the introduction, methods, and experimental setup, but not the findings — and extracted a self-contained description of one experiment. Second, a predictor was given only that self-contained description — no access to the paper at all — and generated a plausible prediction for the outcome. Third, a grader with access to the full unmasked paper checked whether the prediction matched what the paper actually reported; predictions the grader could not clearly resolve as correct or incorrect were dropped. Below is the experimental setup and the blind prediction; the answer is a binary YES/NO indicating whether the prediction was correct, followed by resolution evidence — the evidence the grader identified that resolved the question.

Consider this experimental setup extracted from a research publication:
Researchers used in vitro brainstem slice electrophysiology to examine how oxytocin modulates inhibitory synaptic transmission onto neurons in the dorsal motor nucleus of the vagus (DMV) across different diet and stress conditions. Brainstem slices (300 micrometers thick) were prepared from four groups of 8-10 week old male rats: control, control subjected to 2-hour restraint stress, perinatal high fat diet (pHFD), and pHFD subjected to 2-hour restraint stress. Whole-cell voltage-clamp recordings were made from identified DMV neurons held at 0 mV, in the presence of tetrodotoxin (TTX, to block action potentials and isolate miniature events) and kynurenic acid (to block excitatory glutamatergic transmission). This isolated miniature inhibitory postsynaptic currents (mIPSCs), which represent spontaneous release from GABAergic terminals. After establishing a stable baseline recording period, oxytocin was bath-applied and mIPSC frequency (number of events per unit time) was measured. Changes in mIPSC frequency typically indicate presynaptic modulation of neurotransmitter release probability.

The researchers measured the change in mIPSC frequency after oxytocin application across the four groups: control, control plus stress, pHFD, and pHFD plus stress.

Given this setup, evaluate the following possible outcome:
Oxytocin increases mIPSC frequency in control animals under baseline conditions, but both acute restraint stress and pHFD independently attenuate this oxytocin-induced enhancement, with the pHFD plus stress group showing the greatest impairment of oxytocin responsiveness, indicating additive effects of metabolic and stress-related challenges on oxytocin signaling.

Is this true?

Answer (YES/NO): NO